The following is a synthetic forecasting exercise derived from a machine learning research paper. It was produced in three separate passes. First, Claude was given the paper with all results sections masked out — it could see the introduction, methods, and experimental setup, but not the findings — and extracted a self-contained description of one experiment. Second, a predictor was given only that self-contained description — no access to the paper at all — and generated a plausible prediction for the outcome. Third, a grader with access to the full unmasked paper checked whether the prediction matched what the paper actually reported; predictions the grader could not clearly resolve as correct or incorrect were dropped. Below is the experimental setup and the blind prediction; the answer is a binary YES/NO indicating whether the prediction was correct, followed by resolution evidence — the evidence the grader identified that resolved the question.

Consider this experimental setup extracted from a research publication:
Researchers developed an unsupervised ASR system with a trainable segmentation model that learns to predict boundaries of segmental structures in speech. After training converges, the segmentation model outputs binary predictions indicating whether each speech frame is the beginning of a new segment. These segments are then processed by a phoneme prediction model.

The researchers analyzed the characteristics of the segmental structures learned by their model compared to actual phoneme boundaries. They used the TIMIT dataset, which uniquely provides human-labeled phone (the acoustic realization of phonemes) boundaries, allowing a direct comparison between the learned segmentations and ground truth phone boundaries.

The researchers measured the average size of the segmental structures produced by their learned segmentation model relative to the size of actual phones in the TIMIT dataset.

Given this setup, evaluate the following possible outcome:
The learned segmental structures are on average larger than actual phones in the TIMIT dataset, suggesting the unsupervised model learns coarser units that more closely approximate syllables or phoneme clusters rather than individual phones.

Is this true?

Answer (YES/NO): NO